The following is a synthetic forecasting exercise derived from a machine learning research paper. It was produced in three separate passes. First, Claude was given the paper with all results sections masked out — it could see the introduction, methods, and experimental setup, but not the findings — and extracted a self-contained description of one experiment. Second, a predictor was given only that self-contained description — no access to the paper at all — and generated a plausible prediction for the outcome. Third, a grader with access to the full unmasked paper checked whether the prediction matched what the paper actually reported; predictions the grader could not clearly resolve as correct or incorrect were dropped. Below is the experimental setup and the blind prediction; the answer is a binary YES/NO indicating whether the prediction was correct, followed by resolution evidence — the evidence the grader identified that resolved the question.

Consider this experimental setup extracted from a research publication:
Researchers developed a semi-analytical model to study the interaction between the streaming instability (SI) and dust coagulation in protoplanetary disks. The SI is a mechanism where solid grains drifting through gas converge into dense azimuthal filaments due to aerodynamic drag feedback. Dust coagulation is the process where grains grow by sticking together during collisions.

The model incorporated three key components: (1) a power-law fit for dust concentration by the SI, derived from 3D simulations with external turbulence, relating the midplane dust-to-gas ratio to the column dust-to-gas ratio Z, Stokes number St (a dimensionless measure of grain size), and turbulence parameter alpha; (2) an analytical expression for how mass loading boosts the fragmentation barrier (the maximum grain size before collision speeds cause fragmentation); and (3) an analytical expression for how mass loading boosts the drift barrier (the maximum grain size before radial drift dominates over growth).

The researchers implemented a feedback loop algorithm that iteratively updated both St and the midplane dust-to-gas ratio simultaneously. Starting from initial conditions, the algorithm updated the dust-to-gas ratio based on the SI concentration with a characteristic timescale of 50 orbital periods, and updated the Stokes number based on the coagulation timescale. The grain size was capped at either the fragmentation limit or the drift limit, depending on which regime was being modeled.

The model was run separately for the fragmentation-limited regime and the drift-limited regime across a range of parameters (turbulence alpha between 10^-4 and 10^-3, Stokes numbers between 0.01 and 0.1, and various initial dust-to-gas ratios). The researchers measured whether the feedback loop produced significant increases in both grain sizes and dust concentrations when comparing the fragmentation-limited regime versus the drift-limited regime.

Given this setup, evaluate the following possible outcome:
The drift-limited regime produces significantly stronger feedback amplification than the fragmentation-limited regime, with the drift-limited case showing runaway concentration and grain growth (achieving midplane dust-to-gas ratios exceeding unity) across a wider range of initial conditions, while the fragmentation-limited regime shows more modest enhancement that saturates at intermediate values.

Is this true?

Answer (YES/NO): NO